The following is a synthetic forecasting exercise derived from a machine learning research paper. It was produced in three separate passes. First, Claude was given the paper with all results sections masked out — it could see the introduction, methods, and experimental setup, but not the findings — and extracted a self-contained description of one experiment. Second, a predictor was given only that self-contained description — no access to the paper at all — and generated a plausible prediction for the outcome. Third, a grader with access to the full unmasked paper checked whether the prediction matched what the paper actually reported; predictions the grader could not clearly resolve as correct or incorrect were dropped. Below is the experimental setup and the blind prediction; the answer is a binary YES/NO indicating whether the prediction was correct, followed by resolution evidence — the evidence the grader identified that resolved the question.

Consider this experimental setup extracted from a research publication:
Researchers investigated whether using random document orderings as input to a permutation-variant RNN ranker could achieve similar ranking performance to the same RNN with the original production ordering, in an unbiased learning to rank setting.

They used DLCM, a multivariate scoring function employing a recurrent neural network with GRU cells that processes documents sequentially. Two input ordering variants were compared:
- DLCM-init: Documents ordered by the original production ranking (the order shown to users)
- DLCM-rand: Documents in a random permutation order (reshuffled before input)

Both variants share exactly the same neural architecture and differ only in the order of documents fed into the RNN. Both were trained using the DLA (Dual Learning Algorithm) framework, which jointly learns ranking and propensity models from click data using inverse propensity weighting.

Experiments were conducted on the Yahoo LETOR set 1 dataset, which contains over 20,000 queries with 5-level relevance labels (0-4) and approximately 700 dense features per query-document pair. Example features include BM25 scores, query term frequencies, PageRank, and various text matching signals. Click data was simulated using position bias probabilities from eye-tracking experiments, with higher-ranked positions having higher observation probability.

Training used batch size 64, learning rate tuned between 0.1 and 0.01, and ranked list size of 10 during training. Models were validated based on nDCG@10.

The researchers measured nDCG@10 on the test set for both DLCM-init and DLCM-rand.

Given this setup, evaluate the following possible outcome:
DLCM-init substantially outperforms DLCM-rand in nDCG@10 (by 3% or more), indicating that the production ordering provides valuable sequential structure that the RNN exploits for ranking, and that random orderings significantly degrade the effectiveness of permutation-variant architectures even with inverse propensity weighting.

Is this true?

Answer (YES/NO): NO